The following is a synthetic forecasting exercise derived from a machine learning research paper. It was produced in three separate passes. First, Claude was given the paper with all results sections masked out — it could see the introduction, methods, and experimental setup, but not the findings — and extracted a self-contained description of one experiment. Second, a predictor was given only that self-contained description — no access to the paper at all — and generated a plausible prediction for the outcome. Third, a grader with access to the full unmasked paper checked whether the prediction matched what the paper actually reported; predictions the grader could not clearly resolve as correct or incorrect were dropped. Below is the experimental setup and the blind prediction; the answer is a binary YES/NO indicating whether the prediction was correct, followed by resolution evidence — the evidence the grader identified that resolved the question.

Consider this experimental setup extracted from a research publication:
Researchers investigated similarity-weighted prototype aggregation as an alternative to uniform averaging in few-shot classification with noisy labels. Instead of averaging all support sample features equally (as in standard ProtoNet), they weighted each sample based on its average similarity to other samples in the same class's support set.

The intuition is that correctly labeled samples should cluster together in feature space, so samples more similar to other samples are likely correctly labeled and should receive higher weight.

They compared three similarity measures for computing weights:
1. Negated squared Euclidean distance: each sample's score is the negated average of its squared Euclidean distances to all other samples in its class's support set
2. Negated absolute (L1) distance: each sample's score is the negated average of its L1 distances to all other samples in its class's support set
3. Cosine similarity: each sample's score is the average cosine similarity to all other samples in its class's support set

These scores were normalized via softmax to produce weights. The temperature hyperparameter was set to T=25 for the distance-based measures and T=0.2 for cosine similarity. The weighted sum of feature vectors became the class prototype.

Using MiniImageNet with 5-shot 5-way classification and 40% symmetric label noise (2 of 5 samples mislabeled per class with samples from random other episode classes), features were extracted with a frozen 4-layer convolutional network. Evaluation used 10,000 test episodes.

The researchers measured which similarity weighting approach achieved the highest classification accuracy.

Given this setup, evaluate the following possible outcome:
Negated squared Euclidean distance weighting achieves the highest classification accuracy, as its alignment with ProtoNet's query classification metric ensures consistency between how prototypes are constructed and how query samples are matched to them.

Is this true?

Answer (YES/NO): NO